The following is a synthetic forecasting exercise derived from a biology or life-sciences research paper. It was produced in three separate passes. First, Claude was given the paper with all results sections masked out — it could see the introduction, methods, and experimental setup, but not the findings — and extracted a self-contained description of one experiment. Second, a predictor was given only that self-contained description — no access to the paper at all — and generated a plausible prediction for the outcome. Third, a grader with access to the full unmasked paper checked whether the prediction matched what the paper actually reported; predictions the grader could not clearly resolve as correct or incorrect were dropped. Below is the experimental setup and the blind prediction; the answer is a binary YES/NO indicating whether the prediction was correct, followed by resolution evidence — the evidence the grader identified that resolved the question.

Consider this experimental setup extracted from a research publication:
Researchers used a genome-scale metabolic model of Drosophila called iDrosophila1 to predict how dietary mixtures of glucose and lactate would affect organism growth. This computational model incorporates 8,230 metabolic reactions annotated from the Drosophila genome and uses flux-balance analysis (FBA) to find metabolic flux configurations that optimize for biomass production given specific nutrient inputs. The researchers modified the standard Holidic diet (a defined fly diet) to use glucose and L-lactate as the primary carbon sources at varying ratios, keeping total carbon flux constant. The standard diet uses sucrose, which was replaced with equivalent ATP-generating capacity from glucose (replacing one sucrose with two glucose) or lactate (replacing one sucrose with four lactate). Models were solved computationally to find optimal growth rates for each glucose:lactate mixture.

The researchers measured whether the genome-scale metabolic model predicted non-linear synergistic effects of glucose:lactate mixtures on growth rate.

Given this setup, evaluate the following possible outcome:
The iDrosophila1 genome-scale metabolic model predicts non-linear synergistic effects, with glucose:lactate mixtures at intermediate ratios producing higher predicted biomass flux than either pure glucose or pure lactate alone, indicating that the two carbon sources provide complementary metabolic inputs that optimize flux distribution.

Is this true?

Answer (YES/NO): NO